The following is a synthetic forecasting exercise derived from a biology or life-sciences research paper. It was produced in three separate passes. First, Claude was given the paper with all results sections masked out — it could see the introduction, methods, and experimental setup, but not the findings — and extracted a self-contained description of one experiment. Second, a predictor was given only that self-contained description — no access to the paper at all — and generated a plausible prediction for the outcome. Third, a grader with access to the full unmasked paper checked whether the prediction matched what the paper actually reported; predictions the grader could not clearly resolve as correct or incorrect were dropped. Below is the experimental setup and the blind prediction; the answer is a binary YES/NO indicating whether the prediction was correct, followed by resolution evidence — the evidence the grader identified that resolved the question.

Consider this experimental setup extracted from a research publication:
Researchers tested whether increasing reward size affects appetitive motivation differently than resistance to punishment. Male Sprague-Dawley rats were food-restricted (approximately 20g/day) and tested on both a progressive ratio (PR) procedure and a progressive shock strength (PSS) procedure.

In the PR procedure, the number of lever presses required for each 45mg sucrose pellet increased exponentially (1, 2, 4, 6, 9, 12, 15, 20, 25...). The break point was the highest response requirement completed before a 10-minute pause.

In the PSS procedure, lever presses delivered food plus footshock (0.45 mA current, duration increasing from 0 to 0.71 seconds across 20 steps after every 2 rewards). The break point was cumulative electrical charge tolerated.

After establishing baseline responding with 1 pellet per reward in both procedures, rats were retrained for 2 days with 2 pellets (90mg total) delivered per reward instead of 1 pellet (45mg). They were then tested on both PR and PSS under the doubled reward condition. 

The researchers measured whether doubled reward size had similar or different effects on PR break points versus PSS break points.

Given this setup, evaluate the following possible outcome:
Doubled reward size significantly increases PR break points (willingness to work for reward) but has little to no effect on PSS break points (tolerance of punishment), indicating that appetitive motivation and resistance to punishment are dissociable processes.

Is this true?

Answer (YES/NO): YES